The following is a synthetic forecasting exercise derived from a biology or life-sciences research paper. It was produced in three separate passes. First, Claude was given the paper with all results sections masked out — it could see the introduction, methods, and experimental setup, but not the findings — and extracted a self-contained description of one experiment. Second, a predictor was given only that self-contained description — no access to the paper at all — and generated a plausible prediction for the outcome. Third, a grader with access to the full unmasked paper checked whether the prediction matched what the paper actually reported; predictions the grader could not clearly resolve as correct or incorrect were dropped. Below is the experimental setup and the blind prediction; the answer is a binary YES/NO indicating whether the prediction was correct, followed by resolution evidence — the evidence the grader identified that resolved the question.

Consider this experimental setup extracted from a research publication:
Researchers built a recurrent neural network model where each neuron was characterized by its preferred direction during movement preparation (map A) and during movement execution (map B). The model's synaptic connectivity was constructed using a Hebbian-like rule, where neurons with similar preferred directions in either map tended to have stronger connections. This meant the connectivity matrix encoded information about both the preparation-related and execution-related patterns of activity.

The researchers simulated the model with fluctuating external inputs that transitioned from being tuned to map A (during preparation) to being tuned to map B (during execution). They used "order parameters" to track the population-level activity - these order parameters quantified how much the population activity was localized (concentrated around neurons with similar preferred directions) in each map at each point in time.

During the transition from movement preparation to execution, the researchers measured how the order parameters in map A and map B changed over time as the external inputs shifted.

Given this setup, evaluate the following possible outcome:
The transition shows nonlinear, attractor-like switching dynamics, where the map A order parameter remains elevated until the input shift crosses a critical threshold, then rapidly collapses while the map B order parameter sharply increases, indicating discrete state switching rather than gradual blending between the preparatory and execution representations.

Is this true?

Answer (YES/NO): NO